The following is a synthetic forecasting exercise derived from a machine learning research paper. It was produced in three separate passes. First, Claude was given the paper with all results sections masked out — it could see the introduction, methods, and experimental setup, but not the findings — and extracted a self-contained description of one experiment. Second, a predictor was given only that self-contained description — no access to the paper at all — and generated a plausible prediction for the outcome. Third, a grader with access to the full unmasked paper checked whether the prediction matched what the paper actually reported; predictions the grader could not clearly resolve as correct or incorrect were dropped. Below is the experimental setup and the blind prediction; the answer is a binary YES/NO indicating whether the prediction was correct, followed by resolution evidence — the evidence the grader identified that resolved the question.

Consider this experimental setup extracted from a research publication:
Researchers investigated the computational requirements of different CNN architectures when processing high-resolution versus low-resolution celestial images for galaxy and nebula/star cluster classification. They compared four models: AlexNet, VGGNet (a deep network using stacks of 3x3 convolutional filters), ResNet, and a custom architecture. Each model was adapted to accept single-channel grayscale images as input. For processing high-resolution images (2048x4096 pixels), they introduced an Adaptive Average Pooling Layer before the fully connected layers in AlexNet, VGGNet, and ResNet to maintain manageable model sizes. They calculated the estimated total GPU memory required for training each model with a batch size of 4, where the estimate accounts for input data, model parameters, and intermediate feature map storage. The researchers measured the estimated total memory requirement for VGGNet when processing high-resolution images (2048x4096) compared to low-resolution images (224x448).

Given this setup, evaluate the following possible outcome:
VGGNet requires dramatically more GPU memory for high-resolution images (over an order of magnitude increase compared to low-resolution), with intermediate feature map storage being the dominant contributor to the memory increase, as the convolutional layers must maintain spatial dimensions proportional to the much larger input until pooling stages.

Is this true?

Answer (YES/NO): YES